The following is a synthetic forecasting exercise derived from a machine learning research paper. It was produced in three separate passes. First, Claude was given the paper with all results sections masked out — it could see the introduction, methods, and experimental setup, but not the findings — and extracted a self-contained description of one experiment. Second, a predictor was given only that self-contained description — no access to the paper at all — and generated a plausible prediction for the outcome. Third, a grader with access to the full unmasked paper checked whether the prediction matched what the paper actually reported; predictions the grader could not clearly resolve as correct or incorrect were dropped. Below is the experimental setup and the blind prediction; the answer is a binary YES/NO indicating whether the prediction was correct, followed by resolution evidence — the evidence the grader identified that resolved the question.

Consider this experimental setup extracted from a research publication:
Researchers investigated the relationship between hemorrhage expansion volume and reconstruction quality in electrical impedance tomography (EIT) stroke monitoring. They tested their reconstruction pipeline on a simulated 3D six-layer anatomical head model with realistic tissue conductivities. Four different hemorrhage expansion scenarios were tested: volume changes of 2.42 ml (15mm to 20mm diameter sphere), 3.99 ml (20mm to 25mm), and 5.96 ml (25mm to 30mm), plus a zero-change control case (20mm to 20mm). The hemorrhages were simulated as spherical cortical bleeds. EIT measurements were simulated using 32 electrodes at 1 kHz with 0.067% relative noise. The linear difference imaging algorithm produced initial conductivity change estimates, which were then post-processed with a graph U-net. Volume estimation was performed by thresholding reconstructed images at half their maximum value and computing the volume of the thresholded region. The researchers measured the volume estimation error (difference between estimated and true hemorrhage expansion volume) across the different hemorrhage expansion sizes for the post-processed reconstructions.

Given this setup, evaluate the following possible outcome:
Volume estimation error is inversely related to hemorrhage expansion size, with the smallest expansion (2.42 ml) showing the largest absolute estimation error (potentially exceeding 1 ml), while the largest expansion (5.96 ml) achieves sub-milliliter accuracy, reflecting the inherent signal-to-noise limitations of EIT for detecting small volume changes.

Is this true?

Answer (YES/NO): NO